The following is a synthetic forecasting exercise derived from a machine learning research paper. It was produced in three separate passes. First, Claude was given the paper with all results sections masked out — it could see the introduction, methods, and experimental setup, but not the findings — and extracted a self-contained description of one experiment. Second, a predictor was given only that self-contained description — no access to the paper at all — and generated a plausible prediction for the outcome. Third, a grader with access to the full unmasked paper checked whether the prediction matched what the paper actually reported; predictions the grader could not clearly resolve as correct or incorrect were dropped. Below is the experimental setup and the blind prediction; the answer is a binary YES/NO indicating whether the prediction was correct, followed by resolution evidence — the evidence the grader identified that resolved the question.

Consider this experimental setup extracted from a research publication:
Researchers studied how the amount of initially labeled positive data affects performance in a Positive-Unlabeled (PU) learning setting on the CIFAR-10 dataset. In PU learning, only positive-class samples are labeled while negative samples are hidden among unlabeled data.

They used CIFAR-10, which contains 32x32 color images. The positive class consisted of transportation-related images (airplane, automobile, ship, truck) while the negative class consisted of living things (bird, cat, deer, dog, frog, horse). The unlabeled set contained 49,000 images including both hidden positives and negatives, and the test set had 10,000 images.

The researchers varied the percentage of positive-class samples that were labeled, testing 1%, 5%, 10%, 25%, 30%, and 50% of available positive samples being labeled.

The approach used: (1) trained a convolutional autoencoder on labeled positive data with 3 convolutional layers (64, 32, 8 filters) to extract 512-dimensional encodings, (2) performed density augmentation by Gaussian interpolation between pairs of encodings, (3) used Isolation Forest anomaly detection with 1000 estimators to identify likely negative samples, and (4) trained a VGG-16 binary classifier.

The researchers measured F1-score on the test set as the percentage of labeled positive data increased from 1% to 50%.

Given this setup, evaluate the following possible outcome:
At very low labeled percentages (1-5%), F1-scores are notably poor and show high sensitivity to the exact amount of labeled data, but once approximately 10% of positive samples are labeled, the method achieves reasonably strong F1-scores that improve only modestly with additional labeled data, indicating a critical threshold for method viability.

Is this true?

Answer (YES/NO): NO